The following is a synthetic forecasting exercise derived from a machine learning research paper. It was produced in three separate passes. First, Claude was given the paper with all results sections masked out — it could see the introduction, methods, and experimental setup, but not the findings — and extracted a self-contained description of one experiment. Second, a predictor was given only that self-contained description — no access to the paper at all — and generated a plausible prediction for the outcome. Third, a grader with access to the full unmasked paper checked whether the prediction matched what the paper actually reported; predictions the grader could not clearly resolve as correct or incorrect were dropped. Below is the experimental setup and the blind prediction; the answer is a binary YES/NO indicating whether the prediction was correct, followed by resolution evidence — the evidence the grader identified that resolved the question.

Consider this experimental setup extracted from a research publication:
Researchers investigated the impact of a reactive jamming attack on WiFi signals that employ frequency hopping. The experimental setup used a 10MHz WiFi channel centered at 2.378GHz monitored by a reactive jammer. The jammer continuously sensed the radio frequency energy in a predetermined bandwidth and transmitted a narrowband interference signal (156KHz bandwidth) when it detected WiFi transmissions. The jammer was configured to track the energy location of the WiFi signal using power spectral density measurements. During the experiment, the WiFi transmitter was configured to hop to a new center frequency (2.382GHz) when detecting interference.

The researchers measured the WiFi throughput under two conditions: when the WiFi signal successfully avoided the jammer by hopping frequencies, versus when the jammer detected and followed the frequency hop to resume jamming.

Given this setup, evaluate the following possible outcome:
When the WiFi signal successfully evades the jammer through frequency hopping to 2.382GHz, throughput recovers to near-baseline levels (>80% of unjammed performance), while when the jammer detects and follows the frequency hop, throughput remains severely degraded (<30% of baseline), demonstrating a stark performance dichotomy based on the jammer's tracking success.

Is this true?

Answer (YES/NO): NO